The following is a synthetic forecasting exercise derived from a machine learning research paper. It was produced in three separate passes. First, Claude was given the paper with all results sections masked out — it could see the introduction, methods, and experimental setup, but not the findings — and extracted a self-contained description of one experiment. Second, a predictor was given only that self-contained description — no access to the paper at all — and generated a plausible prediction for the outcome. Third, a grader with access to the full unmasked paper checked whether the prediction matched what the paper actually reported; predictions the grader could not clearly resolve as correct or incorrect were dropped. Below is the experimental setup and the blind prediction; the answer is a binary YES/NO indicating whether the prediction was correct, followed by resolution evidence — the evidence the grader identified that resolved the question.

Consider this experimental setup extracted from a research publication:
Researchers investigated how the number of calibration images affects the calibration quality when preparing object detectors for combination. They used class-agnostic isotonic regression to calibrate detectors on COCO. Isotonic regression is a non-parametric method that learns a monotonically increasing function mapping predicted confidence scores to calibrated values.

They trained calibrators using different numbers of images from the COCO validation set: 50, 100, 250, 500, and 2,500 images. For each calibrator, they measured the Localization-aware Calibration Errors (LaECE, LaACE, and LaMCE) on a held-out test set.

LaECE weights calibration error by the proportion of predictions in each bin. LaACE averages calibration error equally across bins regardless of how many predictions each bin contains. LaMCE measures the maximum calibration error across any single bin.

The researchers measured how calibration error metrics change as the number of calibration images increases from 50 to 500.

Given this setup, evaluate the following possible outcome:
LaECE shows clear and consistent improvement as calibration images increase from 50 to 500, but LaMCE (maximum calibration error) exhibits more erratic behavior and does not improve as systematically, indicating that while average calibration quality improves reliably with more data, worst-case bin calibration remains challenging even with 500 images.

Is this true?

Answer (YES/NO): NO